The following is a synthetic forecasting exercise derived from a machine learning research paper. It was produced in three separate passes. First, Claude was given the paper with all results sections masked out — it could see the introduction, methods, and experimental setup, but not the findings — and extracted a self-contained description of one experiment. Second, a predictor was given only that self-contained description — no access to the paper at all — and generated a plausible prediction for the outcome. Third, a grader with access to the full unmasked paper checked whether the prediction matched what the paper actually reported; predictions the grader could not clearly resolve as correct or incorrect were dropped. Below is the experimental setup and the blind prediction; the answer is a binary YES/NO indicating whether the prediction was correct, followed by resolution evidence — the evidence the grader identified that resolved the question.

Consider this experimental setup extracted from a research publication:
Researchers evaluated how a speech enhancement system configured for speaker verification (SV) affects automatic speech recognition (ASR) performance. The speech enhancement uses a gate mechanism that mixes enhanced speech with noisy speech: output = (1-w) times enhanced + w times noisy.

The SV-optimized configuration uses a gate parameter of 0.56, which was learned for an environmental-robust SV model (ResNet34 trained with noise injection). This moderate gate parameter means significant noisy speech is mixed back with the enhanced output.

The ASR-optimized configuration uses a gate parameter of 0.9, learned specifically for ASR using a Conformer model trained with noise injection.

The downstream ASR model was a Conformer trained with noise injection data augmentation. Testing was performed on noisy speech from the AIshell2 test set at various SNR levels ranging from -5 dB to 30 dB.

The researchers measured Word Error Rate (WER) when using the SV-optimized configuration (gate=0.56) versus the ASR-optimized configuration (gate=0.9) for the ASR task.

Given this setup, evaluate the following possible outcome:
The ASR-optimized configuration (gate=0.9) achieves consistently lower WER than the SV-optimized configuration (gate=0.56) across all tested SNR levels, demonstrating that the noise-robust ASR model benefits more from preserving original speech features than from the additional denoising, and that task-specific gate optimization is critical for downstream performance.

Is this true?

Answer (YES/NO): YES